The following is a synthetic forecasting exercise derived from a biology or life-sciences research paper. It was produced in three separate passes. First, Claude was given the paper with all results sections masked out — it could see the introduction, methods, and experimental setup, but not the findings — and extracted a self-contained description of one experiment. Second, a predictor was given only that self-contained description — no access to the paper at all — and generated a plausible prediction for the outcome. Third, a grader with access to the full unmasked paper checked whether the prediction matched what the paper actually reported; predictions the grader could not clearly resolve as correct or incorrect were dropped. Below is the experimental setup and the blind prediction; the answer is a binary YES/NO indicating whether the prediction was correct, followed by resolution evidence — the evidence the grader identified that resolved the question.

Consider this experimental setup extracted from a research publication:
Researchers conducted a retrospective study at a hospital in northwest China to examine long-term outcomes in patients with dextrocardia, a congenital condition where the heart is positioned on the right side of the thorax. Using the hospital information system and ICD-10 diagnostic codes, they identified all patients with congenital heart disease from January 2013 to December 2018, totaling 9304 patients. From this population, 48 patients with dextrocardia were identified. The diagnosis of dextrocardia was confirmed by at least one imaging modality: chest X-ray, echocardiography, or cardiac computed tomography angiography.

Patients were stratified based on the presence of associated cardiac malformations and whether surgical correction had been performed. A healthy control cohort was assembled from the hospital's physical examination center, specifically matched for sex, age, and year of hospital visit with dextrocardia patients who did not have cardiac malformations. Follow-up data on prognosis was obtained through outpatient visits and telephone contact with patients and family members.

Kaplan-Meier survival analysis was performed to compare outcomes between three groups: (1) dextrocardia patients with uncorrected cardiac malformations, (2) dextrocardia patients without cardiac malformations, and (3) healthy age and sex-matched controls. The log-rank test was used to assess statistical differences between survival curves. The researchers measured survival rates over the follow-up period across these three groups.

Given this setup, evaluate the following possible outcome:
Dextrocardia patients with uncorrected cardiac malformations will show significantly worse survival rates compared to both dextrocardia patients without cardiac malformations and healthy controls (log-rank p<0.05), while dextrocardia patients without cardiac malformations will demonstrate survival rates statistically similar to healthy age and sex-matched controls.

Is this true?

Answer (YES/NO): YES